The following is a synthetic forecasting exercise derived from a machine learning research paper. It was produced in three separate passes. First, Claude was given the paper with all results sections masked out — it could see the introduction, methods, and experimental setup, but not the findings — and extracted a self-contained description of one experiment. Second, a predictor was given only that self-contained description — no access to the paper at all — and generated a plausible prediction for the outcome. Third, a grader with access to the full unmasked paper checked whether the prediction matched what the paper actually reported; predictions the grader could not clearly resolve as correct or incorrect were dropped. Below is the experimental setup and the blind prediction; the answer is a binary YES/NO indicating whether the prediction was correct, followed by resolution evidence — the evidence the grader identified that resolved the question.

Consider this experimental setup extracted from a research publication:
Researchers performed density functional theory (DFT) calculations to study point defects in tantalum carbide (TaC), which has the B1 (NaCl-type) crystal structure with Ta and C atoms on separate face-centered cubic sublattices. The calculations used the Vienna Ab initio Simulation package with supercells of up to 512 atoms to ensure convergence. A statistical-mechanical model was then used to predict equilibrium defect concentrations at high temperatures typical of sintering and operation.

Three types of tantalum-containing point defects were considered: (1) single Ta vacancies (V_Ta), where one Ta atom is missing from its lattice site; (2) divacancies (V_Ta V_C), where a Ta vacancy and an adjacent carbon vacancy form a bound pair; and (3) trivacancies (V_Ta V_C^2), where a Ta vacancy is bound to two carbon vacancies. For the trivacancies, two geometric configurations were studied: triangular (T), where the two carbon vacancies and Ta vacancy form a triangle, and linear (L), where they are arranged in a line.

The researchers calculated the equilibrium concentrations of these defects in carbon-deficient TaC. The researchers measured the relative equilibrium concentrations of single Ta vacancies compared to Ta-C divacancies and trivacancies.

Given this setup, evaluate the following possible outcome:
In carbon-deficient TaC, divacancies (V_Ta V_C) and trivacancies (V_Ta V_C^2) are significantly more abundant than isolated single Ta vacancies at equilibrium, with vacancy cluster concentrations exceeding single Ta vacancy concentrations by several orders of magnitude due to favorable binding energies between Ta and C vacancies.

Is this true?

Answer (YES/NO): NO